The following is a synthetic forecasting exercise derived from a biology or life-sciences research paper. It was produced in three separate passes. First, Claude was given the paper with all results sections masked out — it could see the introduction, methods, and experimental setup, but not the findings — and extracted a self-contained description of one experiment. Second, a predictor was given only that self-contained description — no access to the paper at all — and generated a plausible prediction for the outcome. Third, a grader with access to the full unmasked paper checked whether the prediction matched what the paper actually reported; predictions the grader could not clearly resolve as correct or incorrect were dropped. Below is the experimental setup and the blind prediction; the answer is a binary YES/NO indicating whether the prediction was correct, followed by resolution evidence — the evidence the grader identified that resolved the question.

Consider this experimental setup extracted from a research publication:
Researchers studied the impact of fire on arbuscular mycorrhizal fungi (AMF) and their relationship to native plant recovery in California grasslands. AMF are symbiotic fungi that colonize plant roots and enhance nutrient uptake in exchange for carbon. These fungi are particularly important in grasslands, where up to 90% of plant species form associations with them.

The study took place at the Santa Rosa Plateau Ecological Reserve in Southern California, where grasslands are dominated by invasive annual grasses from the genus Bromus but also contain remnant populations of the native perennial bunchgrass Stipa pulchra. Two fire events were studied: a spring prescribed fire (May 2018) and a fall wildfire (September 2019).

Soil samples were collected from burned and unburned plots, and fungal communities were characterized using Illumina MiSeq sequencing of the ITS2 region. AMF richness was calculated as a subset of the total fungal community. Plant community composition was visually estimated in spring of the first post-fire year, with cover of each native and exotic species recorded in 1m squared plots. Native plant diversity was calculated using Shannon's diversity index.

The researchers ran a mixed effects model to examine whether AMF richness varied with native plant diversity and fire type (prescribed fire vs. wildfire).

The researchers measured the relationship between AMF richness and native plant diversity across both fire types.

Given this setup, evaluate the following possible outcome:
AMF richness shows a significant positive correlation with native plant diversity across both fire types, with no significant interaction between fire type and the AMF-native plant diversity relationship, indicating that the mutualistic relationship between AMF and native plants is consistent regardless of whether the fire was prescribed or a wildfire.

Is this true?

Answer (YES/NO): NO